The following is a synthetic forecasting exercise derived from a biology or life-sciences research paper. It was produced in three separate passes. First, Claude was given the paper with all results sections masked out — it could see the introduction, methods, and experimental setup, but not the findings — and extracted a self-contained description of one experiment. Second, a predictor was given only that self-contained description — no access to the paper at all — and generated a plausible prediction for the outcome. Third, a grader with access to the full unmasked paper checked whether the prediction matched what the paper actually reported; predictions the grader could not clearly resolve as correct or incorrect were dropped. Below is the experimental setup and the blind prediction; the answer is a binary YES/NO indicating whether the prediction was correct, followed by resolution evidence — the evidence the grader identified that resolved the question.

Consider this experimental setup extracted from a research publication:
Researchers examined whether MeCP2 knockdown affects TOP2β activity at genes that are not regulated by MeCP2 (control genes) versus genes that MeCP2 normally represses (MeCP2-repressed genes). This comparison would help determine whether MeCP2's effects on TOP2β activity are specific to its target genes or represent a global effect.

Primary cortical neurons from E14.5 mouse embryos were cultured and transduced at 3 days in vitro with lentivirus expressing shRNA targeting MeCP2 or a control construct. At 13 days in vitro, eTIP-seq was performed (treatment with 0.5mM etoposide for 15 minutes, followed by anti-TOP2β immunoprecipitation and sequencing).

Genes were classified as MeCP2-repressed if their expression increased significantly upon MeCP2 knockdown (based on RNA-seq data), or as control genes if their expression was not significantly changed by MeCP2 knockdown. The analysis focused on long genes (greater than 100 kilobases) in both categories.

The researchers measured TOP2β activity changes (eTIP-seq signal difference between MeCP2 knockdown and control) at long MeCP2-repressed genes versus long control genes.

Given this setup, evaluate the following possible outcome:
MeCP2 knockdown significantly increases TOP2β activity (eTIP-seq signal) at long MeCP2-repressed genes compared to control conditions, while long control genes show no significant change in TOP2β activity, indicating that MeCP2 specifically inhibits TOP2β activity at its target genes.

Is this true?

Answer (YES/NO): YES